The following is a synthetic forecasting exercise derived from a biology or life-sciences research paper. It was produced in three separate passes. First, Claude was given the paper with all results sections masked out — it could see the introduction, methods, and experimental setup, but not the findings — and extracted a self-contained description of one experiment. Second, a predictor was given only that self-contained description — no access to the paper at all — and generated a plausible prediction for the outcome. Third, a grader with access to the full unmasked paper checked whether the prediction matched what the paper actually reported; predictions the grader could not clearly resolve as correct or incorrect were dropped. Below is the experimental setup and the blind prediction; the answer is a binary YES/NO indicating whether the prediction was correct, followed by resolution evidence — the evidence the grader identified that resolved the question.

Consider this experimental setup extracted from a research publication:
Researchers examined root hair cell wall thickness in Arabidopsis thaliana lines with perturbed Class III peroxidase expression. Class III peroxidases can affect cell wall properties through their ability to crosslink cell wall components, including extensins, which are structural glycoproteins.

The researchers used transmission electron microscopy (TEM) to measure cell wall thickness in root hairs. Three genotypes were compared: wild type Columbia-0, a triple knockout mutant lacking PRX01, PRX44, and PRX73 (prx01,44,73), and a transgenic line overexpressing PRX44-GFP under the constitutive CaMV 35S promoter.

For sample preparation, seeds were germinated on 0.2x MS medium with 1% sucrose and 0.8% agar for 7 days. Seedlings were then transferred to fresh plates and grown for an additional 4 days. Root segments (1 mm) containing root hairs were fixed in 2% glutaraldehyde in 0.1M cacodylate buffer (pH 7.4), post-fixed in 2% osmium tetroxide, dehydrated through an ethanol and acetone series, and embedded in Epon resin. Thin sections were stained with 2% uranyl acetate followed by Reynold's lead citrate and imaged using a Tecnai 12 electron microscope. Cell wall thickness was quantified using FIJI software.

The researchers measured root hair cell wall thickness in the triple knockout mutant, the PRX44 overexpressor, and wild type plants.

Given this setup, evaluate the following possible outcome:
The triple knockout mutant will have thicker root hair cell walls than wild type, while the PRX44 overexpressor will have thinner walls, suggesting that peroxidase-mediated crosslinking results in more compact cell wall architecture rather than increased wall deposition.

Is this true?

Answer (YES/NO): NO